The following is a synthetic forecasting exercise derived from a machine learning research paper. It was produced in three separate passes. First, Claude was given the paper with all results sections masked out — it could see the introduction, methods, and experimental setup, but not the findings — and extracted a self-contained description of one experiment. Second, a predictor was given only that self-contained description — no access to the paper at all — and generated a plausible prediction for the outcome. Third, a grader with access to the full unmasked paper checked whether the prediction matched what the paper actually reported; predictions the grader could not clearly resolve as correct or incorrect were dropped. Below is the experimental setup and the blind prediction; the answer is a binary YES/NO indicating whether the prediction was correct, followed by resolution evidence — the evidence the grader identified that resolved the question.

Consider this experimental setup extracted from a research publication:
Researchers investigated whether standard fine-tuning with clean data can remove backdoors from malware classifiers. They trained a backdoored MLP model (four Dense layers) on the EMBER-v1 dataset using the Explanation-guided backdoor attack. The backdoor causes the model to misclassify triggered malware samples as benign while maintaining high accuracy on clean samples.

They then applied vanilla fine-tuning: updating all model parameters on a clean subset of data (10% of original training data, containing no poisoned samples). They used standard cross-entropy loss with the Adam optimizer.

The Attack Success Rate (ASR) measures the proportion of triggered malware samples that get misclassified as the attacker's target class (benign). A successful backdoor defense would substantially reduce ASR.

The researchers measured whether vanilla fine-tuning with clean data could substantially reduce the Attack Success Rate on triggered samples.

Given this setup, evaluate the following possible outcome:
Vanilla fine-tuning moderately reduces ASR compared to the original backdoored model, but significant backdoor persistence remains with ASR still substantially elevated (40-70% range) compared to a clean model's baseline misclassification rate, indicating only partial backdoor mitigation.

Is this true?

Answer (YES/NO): NO